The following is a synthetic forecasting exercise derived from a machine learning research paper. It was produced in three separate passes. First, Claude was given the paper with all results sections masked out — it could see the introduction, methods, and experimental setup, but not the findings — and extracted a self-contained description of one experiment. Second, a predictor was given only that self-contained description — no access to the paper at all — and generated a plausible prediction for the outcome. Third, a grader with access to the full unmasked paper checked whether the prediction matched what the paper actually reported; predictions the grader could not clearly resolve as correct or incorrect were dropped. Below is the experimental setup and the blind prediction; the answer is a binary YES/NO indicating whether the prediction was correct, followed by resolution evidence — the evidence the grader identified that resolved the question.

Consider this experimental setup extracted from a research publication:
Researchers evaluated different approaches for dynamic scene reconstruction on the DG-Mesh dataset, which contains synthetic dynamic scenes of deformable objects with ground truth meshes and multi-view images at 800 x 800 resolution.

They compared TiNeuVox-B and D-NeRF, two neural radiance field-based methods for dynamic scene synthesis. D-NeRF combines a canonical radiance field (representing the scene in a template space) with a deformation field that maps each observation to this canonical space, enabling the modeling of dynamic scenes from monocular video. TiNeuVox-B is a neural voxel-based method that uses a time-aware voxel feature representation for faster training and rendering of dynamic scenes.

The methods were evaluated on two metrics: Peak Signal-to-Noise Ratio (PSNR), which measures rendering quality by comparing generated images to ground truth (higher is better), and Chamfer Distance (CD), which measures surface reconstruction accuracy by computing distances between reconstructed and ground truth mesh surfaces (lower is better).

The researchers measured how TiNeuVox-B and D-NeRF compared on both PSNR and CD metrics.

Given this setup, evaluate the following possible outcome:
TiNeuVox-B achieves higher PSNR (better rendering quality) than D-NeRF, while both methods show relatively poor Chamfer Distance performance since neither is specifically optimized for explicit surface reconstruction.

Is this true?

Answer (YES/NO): NO